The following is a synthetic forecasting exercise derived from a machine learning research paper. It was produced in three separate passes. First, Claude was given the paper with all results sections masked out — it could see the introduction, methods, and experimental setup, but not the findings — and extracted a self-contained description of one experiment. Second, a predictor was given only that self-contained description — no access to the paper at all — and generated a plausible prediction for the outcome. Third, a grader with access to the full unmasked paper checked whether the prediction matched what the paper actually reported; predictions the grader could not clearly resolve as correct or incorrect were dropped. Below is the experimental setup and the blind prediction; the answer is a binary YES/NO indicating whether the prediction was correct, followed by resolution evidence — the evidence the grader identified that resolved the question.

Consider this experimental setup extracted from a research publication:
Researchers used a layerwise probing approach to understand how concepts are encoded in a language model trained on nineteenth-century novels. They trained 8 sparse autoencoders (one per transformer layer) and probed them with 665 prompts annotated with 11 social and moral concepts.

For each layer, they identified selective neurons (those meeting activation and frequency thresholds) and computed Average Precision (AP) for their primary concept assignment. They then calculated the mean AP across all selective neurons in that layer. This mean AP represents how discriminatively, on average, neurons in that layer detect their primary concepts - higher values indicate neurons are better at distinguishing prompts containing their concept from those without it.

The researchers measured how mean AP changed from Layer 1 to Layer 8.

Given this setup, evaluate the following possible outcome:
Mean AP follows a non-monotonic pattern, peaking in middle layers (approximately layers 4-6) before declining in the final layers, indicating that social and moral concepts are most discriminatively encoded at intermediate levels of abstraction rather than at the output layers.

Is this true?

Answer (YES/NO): NO